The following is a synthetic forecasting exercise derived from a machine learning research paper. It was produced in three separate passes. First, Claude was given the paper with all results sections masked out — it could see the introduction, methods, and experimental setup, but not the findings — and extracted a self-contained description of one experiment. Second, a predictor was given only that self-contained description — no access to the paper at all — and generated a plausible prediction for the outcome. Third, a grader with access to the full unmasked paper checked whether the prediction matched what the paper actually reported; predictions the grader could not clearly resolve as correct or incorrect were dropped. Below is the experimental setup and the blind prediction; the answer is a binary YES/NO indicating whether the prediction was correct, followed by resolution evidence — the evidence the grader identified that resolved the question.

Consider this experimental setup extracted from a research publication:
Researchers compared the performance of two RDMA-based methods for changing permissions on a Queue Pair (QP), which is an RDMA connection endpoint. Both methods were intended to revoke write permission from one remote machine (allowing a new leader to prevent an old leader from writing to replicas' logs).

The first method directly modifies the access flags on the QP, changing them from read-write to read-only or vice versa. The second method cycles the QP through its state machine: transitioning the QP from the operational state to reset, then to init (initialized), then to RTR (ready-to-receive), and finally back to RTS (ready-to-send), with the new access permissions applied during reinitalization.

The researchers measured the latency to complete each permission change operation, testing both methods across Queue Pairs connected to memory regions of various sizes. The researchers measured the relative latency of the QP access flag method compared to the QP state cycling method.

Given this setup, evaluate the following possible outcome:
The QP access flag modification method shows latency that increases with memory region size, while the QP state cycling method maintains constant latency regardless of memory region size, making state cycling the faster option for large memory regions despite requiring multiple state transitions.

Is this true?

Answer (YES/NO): NO